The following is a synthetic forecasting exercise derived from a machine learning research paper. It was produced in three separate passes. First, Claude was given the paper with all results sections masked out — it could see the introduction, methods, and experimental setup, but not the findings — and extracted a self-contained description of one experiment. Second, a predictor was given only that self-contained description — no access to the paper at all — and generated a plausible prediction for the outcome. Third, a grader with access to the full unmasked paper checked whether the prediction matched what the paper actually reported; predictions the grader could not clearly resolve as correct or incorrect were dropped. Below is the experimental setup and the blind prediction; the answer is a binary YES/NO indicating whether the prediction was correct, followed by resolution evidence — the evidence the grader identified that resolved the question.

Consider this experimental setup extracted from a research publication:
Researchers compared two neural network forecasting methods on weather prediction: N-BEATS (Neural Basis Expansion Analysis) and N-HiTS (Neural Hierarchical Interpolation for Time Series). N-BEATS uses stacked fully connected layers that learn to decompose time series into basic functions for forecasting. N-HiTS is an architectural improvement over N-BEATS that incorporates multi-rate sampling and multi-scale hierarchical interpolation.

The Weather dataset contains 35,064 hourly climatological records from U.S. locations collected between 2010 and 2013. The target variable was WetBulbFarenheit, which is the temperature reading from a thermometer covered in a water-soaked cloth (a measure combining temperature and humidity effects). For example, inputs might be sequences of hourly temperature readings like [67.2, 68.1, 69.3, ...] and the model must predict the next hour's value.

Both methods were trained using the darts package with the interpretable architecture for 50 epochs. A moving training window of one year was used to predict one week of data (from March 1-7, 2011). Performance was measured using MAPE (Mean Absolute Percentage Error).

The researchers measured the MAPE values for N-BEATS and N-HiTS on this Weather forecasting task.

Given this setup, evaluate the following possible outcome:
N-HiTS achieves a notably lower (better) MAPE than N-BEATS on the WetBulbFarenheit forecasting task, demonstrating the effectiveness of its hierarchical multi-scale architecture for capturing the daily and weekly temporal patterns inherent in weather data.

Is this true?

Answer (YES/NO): NO